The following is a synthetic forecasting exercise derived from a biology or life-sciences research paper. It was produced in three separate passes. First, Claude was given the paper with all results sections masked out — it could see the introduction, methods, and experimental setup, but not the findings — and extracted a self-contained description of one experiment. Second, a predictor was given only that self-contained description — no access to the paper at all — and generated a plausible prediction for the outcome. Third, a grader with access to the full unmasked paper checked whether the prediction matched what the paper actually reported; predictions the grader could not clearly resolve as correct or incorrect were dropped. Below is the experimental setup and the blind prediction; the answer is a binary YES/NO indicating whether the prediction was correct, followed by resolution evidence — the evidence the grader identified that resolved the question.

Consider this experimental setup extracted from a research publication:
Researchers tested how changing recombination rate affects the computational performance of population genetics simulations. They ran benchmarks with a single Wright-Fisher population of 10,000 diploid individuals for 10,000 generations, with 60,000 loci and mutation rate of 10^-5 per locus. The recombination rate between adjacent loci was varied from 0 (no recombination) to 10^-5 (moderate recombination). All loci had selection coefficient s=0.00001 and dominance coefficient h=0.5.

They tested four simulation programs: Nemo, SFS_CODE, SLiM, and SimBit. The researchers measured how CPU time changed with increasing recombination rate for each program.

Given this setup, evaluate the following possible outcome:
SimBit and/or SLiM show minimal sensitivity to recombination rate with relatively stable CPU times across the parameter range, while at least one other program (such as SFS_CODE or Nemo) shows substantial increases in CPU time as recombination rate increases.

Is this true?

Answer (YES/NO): YES